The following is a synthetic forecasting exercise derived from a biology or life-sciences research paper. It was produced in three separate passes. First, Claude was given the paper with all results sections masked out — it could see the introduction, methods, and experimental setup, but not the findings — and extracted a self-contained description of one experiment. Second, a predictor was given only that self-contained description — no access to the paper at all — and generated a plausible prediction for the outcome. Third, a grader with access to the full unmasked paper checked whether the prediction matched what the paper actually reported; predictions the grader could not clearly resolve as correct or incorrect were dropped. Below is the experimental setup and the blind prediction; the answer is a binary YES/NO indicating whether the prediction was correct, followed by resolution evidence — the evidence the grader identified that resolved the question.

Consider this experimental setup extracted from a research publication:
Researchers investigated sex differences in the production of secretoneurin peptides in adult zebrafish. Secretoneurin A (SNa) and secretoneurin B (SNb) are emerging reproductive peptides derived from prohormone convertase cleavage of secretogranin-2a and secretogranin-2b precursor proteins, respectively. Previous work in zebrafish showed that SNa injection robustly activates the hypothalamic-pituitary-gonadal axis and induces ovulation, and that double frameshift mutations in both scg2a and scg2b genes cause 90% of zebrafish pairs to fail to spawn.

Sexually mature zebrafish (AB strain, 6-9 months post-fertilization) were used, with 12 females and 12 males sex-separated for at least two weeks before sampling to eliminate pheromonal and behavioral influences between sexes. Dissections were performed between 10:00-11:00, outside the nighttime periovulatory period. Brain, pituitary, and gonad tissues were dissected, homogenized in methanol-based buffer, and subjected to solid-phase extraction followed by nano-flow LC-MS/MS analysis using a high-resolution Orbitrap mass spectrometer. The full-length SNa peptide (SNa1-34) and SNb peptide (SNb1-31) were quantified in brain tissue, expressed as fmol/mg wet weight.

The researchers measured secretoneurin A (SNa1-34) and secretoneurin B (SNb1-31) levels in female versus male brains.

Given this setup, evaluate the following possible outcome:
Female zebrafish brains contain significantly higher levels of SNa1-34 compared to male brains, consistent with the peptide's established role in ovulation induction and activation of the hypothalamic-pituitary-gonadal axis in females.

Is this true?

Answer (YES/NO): YES